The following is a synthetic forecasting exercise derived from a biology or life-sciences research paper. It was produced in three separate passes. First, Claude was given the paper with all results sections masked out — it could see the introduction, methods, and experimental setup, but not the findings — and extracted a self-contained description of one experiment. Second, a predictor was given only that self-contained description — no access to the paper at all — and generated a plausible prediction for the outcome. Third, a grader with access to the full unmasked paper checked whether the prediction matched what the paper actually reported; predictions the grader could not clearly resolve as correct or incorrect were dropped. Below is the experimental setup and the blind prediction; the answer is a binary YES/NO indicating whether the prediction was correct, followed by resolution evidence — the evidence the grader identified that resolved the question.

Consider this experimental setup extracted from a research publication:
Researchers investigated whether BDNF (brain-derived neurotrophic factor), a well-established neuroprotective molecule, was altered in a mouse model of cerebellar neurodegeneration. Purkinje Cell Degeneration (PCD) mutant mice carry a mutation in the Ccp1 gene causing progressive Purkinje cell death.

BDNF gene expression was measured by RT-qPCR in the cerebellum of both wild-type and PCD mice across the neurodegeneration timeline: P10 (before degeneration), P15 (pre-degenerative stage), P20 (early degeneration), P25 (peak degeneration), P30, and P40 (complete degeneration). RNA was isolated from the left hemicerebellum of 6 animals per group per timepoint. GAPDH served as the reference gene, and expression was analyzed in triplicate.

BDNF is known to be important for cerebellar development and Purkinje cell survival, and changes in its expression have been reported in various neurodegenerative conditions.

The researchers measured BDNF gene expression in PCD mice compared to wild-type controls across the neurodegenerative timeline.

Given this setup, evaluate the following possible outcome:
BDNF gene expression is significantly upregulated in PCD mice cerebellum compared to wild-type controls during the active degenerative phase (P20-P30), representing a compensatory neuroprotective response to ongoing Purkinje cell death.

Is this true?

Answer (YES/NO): NO